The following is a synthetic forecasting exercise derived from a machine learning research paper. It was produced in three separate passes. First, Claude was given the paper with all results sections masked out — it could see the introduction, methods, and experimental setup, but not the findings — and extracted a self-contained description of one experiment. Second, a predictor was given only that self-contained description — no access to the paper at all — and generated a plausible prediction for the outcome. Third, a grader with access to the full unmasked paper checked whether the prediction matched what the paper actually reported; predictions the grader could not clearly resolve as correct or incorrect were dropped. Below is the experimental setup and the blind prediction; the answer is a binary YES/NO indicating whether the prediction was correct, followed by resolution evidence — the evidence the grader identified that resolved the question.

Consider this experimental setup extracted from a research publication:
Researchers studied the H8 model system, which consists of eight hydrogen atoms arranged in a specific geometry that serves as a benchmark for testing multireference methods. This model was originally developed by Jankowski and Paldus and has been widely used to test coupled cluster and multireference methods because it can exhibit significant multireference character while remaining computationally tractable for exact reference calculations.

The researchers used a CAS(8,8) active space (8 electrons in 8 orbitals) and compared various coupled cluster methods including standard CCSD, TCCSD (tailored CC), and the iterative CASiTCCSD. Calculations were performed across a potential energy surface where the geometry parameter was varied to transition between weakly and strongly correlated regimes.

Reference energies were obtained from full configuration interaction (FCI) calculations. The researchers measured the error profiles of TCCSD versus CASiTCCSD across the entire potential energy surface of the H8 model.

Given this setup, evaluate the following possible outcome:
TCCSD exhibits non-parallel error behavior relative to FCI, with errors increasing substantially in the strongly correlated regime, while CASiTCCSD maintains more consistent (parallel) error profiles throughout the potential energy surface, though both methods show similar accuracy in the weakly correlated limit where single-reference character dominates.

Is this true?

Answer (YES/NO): NO